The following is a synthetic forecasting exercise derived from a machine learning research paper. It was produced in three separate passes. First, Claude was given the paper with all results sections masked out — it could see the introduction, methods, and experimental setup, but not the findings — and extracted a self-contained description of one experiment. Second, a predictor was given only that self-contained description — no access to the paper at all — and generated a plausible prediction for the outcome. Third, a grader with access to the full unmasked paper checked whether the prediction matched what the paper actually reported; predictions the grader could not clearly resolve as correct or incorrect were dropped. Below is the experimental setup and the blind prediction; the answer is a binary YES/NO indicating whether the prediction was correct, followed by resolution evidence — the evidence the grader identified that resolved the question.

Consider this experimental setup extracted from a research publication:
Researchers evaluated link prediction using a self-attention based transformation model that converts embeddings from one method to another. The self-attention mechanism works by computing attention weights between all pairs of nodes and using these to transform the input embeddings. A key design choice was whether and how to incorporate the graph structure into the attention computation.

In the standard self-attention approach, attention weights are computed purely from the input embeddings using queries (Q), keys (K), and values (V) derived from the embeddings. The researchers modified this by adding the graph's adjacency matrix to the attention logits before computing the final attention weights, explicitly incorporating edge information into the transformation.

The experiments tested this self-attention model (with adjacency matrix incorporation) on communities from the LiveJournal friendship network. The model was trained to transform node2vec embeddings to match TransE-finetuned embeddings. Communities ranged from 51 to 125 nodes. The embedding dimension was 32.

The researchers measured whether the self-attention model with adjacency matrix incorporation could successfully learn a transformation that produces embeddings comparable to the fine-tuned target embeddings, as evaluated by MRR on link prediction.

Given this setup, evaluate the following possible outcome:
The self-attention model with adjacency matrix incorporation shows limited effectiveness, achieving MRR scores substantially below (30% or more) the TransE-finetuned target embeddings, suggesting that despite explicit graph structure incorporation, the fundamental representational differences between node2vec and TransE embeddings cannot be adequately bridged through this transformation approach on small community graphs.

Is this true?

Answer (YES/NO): NO